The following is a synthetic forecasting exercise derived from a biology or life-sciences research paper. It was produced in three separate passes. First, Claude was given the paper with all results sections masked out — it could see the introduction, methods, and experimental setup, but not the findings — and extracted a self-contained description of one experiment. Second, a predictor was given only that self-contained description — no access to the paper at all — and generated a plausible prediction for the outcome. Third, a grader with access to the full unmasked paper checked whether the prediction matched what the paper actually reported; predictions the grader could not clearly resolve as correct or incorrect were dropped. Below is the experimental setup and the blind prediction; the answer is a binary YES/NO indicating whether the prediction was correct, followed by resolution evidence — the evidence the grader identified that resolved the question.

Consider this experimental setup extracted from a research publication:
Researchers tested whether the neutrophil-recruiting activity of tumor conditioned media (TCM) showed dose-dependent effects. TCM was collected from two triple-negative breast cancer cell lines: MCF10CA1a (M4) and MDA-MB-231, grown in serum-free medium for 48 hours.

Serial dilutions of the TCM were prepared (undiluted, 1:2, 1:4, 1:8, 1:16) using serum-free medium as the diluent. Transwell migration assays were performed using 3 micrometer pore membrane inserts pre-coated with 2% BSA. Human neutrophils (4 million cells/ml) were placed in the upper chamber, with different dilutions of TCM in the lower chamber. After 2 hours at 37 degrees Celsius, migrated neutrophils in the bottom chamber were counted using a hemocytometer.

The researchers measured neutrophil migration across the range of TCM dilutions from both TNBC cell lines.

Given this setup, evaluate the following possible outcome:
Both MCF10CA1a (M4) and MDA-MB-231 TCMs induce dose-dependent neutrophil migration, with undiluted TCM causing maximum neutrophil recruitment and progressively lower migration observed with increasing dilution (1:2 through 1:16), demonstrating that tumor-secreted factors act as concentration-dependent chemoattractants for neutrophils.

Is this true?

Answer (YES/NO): YES